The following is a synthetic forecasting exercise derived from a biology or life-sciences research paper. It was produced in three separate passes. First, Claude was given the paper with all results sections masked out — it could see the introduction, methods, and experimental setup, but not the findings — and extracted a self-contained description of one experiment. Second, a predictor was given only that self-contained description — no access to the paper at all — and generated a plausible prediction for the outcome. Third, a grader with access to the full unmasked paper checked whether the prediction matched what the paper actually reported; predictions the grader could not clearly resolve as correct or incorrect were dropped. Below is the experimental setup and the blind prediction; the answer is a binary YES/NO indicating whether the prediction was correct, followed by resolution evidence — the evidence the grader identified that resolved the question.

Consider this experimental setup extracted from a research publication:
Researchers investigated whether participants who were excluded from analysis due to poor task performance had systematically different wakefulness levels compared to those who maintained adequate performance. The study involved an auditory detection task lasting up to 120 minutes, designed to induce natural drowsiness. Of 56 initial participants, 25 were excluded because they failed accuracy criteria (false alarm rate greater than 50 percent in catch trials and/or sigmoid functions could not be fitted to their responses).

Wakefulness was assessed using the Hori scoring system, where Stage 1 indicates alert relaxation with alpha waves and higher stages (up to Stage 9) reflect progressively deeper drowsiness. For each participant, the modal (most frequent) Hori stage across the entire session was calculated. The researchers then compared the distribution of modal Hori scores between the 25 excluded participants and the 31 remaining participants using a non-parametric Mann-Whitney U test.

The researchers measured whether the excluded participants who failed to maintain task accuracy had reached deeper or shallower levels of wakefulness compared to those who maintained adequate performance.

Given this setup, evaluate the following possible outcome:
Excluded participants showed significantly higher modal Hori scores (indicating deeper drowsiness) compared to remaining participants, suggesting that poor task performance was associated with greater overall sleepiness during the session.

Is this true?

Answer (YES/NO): YES